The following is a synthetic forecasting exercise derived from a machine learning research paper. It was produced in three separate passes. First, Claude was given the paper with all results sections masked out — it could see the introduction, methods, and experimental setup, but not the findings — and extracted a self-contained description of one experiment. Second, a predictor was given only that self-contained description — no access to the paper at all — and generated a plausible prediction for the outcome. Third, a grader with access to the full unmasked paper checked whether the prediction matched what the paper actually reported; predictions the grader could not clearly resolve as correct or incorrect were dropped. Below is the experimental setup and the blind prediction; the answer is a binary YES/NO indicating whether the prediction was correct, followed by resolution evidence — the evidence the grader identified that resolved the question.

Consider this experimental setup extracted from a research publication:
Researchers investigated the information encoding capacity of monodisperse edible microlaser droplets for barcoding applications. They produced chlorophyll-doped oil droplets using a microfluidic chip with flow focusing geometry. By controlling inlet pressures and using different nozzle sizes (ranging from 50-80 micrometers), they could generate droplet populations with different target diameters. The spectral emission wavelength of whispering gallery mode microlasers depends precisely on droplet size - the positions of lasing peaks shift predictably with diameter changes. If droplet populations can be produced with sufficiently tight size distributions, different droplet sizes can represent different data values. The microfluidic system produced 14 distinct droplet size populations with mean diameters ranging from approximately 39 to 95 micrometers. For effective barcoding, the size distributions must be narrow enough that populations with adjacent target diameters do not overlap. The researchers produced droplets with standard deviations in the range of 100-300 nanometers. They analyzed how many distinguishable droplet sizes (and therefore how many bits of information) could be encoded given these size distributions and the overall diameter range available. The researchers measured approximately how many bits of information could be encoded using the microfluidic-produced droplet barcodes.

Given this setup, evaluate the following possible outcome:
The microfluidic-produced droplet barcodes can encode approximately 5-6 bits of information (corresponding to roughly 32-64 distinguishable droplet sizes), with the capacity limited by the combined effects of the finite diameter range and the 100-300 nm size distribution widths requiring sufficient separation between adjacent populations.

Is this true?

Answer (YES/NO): NO